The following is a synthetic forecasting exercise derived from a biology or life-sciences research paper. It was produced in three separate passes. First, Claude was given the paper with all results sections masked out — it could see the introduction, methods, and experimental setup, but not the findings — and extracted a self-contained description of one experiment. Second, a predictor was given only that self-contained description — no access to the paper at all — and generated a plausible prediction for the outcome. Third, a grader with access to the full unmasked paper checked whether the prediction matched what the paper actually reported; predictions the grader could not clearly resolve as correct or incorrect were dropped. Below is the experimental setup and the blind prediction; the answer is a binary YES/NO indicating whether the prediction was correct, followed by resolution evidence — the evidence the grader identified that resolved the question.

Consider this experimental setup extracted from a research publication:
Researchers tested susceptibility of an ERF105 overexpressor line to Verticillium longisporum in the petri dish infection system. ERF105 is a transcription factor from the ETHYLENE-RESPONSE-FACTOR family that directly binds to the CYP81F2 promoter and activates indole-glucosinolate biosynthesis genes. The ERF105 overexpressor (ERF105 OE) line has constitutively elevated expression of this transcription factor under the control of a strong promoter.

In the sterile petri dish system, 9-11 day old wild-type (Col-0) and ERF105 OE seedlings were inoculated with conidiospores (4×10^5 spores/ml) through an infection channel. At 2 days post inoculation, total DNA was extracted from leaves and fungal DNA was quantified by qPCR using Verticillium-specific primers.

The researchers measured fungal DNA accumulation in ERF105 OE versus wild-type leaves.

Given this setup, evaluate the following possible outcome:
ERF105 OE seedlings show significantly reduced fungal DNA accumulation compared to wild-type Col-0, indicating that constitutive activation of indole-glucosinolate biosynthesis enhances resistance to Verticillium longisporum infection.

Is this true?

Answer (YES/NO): NO